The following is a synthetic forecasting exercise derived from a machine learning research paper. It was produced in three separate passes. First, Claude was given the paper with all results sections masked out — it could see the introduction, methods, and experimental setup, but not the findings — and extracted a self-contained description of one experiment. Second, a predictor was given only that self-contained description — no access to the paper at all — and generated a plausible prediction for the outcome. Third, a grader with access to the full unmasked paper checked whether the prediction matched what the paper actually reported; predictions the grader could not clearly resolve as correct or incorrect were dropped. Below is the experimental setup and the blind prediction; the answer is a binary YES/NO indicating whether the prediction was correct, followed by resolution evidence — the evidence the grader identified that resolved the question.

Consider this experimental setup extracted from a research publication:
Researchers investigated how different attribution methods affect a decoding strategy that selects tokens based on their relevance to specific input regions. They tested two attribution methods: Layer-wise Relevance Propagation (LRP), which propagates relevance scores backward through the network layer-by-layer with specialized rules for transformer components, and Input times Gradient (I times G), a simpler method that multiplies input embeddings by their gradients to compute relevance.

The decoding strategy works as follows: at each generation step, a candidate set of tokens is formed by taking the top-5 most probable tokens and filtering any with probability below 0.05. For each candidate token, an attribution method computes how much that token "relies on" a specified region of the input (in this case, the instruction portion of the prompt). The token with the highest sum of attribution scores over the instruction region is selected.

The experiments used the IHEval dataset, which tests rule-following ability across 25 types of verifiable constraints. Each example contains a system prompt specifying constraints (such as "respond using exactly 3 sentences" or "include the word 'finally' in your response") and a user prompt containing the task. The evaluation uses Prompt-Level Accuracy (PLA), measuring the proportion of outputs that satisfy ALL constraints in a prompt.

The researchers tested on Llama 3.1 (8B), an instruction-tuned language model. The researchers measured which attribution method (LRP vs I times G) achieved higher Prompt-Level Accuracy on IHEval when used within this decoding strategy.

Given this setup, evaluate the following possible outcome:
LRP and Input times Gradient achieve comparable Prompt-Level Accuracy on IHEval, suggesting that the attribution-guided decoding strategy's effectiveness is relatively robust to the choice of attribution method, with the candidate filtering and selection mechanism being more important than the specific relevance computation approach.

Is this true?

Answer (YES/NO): NO